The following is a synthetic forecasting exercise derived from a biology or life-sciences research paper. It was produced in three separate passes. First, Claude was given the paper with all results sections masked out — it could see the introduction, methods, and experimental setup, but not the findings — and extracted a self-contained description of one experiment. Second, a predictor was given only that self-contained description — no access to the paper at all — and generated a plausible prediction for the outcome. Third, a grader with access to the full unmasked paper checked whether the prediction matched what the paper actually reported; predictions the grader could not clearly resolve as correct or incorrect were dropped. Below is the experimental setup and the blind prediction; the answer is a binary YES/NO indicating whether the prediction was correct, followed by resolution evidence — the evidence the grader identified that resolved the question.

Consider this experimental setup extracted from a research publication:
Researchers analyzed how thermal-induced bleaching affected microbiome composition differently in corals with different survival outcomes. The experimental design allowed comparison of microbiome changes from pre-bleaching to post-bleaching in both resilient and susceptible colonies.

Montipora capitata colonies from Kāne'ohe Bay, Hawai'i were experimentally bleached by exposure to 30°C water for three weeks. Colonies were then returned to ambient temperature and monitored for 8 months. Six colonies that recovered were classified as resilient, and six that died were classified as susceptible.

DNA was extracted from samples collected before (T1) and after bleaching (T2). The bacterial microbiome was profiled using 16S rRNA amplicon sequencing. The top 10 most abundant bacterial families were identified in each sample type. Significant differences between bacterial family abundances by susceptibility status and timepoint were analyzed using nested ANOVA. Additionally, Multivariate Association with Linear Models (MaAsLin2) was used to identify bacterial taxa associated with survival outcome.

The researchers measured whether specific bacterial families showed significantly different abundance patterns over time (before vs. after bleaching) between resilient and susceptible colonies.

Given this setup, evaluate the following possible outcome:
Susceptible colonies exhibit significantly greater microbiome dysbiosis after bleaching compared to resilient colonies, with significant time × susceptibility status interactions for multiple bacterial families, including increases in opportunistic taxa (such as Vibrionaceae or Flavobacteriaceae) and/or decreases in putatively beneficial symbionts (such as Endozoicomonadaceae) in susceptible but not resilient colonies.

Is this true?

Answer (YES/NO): NO